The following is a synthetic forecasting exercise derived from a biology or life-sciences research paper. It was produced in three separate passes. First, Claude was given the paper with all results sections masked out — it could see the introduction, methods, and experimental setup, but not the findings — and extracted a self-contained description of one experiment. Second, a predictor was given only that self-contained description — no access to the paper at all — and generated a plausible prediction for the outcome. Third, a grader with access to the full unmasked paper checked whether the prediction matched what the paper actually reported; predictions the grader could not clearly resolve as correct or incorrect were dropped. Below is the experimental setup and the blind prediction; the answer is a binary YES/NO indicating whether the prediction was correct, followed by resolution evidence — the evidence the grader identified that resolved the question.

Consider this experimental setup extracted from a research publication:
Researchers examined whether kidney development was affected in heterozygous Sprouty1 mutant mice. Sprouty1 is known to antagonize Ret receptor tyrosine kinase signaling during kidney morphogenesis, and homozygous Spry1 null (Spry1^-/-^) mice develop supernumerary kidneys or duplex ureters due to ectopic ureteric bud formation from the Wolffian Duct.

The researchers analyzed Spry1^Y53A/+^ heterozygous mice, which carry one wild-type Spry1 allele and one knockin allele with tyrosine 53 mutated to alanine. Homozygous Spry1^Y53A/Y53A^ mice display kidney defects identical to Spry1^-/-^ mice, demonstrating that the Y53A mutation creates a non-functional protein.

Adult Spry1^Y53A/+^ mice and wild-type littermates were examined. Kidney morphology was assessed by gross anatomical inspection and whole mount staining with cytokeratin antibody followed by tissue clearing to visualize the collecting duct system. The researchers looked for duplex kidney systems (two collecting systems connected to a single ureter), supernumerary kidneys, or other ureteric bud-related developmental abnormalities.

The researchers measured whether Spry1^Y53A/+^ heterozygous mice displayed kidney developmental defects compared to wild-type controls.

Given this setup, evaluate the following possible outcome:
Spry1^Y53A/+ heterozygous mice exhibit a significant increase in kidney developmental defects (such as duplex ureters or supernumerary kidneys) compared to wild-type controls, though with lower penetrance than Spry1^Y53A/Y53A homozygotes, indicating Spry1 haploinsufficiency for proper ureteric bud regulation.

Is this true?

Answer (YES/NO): NO